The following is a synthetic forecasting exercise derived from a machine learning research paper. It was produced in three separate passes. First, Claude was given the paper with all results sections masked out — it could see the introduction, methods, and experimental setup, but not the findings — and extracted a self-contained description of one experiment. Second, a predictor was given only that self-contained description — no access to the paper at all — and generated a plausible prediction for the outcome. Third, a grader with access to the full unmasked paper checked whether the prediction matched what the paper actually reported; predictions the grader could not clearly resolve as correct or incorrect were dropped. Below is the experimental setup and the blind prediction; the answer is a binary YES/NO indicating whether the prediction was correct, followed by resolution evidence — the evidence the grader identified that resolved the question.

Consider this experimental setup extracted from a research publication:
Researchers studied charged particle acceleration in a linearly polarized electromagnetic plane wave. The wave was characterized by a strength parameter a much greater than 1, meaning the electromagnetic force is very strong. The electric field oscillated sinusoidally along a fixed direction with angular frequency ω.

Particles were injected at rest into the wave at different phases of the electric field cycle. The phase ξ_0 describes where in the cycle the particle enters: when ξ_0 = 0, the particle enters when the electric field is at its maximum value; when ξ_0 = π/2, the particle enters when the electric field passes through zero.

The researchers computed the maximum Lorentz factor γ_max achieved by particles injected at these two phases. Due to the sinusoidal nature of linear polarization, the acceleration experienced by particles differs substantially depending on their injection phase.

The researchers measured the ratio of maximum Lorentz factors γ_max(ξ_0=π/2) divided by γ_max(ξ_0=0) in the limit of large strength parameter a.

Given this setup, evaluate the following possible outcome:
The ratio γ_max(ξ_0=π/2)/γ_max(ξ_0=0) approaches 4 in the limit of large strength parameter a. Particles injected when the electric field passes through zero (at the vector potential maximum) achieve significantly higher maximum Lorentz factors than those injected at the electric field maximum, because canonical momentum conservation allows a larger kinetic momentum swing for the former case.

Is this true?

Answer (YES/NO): NO